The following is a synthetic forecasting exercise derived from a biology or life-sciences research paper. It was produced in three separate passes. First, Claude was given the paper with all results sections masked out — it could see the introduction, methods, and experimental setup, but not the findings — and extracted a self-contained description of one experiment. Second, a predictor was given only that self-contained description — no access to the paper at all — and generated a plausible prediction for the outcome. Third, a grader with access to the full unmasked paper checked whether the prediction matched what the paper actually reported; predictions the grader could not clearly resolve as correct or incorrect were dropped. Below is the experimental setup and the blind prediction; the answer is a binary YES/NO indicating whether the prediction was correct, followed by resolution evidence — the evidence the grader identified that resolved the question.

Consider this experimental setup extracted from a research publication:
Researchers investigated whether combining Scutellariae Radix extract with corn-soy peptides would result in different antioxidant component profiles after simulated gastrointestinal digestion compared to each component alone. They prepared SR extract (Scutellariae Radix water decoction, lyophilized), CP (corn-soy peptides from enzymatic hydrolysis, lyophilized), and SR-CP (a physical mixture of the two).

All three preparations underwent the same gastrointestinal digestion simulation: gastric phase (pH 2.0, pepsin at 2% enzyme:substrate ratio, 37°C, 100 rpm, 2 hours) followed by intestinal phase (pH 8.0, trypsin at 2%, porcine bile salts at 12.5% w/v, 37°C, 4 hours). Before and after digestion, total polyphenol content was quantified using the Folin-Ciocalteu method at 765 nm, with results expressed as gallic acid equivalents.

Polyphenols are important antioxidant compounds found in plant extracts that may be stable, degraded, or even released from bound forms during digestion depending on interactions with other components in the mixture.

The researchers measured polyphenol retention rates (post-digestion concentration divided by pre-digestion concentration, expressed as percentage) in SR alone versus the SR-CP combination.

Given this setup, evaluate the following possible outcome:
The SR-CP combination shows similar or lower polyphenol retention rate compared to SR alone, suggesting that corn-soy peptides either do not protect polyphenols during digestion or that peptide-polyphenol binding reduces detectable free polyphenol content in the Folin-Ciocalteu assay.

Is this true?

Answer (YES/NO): YES